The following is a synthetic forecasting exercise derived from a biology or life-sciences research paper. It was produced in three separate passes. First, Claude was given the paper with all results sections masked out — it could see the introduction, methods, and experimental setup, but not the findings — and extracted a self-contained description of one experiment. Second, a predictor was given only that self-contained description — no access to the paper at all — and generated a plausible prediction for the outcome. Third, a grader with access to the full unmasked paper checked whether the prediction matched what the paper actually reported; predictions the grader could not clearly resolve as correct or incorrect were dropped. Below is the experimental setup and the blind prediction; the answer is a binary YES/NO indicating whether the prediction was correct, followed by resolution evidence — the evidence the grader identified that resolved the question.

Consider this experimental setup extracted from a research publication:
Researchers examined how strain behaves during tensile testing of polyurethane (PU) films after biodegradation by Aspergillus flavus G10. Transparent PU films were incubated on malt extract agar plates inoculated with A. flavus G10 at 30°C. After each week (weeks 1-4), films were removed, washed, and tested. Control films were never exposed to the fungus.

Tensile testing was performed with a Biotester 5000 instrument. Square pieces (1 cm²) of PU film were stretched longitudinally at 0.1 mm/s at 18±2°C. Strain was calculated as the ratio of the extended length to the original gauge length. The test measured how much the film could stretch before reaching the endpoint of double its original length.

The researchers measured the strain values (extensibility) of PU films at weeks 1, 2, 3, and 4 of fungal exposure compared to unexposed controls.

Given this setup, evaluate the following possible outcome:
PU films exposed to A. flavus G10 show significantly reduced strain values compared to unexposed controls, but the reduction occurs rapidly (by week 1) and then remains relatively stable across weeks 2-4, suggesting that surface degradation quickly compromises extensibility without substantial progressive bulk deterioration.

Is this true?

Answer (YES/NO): NO